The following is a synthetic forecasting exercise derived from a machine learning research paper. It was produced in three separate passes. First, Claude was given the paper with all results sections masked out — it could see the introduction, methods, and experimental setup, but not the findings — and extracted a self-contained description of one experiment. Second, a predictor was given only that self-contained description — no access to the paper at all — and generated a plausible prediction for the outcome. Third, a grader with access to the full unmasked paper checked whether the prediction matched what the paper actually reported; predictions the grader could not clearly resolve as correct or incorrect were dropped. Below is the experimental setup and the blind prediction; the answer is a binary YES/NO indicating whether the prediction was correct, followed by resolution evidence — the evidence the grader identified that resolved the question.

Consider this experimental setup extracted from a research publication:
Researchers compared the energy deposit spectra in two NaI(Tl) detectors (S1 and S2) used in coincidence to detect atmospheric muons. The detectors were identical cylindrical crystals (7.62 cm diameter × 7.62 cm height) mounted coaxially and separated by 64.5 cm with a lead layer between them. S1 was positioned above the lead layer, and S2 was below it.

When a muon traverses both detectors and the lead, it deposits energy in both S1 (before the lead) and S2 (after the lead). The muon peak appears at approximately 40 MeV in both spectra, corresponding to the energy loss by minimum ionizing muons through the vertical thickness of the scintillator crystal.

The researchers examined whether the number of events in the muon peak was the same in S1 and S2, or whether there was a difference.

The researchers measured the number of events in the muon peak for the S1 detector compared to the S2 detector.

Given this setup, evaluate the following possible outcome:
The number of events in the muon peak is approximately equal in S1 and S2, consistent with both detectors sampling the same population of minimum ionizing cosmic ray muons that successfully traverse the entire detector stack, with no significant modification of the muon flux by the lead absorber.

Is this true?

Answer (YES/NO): NO